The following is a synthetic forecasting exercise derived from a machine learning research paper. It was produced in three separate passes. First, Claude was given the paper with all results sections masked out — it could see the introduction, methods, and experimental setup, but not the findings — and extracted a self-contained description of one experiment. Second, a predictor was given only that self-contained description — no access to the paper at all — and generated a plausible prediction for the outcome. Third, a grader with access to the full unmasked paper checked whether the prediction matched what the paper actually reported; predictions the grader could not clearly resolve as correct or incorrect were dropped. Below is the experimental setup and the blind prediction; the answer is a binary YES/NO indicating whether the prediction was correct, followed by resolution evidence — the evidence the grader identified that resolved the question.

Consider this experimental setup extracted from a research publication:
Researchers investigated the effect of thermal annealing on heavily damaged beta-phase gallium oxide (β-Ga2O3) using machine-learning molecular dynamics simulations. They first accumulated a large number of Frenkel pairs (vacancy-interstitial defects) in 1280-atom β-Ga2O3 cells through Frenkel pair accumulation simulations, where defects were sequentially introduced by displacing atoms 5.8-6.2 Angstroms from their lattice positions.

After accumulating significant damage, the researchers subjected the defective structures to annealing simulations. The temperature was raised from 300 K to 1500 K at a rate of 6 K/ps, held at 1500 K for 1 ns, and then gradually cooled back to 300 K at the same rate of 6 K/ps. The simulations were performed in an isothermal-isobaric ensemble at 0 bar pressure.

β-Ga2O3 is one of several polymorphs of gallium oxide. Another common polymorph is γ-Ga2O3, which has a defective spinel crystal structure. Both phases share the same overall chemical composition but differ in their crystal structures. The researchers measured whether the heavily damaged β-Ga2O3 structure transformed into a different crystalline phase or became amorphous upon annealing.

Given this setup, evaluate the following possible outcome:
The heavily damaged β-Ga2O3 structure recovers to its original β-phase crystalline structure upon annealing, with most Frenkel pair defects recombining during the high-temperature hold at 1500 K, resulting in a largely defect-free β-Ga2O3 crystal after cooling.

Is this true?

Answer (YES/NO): NO